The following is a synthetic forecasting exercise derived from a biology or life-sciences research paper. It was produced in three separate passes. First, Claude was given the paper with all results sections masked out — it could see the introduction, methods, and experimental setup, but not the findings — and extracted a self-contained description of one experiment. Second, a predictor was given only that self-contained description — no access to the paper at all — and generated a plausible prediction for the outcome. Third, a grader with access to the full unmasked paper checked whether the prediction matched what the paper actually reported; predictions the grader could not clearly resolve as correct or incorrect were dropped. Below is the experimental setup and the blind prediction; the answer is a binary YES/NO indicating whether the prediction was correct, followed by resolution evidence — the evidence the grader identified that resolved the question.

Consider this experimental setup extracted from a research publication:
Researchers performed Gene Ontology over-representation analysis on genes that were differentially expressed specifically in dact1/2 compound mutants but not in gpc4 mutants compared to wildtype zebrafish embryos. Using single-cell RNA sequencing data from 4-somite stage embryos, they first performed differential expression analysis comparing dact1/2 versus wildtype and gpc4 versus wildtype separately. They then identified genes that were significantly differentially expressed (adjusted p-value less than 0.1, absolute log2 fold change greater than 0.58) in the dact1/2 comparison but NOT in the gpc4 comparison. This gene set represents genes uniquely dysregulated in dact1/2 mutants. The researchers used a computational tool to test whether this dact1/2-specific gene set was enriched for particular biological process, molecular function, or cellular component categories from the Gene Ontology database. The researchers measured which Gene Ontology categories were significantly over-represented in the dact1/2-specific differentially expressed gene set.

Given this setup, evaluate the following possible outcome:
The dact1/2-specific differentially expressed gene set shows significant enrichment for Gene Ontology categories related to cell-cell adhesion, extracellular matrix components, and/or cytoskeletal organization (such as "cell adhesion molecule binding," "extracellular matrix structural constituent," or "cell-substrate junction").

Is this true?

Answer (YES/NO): NO